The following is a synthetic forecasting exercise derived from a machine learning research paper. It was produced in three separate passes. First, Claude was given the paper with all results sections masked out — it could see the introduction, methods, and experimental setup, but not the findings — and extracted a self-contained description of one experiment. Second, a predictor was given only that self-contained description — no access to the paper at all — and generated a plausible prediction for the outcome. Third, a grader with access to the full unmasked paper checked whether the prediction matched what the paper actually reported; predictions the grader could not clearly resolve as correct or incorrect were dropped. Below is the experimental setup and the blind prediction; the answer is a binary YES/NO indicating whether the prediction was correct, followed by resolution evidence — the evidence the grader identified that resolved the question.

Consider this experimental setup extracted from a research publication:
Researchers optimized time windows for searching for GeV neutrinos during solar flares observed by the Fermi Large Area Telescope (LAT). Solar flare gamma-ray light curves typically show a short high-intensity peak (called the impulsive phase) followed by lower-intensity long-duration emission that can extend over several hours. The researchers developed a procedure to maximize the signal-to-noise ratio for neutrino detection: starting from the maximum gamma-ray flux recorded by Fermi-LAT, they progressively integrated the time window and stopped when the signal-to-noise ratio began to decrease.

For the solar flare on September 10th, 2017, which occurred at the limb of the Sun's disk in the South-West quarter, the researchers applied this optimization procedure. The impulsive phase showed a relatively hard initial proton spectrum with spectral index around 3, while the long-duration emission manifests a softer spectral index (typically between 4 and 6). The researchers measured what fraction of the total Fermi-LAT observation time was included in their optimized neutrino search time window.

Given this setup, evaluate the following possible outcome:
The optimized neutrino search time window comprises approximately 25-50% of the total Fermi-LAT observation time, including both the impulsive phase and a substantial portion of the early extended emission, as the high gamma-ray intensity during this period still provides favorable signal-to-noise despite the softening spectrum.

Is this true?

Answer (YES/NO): YES